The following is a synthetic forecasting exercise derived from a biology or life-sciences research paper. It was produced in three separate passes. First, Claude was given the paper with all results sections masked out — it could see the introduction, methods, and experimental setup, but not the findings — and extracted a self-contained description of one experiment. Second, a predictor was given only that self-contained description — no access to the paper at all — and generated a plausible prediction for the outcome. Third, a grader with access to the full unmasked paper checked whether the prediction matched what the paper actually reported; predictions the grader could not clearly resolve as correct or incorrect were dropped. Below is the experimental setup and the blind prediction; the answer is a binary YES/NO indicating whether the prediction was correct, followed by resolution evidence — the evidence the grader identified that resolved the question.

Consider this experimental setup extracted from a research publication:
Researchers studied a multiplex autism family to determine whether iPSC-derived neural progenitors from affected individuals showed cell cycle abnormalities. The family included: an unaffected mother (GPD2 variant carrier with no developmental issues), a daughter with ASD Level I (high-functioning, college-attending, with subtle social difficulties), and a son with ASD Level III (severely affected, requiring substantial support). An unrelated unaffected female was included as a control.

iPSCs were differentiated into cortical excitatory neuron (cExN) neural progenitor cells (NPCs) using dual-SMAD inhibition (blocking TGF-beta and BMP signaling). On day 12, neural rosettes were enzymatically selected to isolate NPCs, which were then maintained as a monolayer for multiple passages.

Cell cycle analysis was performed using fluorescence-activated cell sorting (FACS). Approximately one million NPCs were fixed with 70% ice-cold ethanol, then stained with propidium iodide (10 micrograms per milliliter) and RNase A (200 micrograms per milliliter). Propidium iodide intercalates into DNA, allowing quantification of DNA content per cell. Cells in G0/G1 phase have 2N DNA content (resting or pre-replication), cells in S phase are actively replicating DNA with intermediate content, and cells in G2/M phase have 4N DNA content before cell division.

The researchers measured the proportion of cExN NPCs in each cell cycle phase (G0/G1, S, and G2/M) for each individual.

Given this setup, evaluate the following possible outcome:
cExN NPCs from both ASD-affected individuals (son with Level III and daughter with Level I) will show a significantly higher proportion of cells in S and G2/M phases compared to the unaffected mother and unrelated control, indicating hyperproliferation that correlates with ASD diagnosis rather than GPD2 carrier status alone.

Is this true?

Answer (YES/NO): NO